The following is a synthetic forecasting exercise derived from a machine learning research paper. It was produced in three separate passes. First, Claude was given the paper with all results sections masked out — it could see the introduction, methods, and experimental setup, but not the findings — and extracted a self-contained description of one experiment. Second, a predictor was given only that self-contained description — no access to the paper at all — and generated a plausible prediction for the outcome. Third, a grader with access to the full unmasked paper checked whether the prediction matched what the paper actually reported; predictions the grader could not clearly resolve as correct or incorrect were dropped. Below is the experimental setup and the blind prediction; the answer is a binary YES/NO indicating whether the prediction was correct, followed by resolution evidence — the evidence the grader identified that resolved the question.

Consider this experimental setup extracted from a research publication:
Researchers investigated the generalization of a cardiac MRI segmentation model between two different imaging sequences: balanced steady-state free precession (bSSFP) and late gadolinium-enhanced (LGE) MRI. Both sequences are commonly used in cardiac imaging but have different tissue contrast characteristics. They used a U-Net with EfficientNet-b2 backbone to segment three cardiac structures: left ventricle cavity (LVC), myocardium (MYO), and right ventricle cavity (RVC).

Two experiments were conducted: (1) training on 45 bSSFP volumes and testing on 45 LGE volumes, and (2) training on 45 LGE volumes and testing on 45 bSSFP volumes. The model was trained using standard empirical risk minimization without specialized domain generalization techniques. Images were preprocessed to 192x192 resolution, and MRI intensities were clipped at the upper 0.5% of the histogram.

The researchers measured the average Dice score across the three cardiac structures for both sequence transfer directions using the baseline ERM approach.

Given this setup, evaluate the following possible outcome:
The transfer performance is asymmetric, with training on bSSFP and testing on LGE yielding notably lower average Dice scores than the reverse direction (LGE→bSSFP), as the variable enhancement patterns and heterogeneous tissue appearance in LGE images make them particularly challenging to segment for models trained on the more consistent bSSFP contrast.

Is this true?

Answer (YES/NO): YES